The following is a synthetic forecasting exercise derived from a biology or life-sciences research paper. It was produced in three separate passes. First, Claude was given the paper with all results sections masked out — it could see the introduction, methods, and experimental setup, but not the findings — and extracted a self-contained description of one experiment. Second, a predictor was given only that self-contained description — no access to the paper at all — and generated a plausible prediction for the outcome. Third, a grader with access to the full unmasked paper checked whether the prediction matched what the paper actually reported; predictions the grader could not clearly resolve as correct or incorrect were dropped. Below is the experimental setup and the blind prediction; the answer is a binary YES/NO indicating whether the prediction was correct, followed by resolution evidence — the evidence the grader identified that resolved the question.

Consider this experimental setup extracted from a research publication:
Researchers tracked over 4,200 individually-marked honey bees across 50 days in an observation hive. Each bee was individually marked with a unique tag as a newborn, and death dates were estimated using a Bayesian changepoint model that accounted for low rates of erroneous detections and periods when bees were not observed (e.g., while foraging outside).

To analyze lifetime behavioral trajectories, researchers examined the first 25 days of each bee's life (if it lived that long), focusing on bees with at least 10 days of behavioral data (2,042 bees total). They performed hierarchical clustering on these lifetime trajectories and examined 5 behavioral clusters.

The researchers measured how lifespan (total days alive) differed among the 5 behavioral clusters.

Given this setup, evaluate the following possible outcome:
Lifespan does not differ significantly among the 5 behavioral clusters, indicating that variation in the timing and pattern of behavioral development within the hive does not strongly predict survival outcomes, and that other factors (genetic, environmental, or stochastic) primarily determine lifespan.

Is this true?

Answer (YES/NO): NO